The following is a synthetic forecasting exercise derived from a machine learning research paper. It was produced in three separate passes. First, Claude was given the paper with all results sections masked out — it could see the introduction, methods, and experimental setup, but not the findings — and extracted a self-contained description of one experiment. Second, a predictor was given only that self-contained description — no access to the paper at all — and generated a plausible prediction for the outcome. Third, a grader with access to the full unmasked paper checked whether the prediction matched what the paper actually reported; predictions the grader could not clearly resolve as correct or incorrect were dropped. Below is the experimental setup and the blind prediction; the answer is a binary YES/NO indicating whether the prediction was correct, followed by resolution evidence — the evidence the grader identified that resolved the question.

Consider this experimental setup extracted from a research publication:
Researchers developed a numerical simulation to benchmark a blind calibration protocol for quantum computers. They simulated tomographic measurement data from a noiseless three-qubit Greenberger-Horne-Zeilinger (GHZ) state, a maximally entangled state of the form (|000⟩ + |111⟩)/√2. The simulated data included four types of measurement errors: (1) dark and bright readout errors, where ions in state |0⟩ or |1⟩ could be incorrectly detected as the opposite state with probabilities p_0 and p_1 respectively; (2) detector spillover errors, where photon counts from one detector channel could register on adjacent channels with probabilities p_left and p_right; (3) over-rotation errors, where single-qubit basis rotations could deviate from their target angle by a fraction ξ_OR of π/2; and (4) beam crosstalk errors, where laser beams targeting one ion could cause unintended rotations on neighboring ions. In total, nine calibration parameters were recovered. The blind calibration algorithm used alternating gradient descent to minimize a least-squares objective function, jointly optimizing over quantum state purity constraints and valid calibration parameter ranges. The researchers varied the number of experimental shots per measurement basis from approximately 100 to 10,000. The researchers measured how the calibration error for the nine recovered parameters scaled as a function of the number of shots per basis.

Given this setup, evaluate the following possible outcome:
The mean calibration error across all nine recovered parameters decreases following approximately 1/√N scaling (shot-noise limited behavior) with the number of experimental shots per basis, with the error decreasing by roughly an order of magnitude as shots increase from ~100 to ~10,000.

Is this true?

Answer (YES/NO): YES